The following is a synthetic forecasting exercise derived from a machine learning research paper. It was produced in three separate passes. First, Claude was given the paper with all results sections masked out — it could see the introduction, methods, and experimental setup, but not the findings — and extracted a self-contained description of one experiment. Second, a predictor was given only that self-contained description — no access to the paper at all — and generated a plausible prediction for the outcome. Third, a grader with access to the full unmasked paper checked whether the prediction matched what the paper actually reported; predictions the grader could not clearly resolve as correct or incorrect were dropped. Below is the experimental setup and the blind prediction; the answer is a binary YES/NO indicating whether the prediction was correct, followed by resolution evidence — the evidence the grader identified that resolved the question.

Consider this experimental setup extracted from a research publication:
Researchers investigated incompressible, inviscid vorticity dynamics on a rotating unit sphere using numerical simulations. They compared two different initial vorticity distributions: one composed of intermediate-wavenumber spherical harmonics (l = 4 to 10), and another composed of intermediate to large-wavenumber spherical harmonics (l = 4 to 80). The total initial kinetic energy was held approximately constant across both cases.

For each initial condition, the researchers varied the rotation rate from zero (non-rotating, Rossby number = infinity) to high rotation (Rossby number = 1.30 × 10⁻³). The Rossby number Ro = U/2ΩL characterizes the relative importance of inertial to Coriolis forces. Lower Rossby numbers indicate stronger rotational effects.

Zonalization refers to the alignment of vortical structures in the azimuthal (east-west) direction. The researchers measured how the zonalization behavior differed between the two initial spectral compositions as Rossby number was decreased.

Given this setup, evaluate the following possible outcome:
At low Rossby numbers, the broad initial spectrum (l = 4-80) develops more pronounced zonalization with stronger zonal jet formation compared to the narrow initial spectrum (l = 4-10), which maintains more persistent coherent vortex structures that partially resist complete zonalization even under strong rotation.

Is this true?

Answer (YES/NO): NO